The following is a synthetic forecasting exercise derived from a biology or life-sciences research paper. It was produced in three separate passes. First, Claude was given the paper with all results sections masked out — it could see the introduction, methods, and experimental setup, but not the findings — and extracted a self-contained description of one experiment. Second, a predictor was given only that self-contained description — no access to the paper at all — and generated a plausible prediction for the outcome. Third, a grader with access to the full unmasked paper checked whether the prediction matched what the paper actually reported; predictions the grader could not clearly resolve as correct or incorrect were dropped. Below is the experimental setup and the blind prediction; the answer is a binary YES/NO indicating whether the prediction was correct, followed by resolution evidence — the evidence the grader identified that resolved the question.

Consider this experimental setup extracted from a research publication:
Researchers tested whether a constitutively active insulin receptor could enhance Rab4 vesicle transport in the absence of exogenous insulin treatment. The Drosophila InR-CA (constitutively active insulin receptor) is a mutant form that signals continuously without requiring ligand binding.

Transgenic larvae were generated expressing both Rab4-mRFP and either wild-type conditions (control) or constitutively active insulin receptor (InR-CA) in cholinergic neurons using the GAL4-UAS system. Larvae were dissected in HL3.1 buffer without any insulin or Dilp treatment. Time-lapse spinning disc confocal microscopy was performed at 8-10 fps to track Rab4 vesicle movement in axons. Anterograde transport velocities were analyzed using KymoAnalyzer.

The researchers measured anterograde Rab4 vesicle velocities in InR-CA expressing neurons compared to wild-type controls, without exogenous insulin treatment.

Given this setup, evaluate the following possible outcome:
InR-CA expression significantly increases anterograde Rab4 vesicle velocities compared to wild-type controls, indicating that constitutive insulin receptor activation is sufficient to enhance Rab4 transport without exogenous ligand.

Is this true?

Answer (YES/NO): YES